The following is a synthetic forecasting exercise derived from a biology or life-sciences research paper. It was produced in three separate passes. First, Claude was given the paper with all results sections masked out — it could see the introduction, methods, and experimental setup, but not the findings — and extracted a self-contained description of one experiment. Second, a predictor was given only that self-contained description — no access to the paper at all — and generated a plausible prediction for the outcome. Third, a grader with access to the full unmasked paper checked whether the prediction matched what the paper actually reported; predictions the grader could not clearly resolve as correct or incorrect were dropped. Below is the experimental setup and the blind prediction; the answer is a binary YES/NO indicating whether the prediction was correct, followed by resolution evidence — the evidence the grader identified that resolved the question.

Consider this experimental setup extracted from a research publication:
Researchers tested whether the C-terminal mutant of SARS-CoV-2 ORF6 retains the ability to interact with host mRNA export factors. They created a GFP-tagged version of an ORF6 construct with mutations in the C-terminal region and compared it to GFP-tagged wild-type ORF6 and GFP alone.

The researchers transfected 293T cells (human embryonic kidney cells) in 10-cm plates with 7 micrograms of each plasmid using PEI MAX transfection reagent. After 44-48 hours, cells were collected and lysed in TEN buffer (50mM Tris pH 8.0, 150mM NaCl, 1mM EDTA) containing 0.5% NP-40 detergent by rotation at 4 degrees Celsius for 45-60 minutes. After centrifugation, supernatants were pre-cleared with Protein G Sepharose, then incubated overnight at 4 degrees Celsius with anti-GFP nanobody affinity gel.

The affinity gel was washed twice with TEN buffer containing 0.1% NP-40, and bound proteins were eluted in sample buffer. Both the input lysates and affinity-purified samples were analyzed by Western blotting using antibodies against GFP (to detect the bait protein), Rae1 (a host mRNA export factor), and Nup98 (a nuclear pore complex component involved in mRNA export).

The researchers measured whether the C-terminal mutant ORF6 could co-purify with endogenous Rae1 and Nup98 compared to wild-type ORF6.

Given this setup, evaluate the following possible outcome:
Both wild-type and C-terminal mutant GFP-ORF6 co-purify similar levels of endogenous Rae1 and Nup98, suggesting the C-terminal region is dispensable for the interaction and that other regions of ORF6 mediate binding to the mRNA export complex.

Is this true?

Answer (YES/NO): NO